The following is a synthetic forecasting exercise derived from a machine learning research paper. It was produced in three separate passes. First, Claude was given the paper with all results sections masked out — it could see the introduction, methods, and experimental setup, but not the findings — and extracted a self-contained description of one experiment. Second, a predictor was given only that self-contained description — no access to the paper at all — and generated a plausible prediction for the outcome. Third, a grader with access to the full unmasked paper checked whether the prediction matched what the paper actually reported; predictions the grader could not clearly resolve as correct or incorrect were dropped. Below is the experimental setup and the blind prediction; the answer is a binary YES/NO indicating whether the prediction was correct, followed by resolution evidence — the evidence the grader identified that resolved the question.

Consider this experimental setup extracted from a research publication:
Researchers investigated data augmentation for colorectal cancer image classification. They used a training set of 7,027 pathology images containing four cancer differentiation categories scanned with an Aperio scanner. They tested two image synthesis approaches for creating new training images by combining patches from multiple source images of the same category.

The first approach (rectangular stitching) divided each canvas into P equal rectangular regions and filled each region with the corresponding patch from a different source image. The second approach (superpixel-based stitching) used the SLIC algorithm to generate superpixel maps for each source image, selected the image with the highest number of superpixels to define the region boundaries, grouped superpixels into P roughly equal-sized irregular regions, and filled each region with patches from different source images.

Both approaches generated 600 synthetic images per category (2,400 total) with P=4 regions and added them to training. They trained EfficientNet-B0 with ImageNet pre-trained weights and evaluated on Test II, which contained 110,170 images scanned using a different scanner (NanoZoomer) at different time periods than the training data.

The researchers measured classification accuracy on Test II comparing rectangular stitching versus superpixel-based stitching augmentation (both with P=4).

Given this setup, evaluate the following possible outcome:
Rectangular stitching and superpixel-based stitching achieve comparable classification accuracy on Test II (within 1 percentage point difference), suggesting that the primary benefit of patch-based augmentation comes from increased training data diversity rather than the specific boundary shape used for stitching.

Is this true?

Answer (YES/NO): NO